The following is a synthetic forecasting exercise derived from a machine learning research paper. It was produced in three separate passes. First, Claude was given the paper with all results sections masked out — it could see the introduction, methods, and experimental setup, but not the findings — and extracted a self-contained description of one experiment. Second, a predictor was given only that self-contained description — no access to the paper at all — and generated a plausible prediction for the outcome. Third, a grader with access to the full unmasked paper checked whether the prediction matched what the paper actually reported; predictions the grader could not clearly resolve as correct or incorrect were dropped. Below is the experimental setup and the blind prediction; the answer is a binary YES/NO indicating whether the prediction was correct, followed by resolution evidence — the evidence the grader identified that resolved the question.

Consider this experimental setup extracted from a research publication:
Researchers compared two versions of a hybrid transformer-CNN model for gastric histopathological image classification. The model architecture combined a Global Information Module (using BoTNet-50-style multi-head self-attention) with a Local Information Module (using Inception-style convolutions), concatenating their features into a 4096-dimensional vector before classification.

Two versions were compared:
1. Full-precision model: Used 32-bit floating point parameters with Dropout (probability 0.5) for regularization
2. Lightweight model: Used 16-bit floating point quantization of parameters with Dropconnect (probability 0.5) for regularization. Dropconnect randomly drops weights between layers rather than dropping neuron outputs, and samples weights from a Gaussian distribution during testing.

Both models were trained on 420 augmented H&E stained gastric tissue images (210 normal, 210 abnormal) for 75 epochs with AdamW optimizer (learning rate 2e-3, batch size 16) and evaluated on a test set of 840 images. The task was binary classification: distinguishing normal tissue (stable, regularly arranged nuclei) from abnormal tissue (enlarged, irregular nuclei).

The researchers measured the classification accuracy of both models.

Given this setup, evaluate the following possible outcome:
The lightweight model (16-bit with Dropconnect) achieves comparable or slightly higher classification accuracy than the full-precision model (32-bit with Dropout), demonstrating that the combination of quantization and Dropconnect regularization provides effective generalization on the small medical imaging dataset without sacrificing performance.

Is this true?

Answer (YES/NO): NO